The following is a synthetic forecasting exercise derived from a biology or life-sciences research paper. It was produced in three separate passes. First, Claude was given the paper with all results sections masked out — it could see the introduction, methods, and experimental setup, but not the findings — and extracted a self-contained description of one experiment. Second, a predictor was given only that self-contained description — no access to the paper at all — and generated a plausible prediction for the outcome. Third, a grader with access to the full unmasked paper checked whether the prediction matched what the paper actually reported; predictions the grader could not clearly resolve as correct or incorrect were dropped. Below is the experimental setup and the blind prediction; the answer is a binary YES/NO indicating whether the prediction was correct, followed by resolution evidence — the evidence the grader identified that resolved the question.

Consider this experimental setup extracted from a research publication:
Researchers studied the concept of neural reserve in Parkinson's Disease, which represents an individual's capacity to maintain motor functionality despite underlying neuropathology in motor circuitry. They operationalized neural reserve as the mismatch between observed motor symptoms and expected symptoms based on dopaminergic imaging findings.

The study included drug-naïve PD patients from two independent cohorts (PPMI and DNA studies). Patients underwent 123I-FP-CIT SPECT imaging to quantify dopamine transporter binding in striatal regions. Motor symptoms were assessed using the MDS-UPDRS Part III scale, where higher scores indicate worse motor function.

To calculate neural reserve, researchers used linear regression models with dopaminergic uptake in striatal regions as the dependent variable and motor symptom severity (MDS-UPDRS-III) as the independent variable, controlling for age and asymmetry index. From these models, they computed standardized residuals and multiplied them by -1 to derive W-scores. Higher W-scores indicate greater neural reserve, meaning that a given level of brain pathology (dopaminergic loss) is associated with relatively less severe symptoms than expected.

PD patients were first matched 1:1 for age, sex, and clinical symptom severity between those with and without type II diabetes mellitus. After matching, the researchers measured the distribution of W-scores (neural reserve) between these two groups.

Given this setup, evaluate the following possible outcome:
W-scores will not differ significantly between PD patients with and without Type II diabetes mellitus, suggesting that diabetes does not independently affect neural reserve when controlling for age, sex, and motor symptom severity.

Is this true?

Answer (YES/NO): NO